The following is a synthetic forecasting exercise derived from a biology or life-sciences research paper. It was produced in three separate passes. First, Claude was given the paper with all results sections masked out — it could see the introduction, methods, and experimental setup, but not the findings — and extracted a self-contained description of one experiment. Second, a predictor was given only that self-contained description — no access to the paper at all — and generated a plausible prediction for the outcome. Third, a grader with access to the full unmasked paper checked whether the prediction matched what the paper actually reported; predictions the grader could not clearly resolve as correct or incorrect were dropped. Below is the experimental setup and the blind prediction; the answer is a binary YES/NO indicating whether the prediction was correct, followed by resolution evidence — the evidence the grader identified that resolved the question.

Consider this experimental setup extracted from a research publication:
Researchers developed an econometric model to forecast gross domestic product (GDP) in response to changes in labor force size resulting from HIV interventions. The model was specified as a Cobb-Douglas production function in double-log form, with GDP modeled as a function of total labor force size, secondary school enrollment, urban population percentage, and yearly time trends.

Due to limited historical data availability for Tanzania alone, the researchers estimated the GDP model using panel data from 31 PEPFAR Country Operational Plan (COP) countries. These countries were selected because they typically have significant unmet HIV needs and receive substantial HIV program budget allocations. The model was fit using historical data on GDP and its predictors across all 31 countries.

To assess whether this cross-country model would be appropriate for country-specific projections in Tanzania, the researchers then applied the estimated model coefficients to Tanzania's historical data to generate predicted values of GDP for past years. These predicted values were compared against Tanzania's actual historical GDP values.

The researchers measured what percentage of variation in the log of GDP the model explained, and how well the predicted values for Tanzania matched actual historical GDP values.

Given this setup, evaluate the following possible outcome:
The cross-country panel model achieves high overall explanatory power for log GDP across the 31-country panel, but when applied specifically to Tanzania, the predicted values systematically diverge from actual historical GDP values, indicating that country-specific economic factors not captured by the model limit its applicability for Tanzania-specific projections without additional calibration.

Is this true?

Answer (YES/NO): NO